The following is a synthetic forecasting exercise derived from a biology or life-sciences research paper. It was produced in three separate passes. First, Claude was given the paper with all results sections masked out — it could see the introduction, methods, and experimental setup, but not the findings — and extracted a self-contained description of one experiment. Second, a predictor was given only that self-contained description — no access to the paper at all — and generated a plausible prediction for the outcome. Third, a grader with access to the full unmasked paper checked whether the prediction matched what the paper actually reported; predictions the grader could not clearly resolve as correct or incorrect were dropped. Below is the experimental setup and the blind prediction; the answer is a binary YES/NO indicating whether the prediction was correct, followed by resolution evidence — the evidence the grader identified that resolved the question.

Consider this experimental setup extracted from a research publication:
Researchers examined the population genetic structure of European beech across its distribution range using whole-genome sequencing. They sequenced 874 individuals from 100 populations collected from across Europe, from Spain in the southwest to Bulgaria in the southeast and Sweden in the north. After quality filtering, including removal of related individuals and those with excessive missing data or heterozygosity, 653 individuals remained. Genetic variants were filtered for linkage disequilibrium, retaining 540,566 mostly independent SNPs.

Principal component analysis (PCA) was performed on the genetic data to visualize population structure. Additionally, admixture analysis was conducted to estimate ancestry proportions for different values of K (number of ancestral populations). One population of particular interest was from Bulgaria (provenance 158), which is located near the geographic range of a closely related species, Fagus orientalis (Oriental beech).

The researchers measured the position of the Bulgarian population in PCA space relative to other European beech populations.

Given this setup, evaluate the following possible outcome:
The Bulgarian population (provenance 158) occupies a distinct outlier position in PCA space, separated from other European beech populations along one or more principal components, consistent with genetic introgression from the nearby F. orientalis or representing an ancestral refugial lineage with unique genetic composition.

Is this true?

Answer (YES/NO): YES